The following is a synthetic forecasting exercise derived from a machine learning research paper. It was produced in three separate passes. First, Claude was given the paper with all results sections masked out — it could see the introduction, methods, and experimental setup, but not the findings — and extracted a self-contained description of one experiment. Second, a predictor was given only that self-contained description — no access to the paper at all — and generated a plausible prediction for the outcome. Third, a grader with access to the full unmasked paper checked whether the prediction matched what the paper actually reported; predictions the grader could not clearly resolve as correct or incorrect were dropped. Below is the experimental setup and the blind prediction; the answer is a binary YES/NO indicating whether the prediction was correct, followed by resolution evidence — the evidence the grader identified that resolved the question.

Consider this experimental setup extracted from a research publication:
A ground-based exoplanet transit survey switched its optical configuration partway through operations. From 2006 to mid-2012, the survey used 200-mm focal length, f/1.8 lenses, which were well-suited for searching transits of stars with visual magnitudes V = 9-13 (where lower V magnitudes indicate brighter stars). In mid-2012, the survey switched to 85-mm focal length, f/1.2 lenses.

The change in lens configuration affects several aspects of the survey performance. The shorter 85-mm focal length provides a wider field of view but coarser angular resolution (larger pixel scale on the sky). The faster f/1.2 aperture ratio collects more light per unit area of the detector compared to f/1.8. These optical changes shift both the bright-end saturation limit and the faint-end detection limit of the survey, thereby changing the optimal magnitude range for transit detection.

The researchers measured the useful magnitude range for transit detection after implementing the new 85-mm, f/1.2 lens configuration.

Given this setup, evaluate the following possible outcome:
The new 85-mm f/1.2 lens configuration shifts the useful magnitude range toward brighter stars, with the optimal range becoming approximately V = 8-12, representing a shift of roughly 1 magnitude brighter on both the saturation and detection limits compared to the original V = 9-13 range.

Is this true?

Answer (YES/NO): NO